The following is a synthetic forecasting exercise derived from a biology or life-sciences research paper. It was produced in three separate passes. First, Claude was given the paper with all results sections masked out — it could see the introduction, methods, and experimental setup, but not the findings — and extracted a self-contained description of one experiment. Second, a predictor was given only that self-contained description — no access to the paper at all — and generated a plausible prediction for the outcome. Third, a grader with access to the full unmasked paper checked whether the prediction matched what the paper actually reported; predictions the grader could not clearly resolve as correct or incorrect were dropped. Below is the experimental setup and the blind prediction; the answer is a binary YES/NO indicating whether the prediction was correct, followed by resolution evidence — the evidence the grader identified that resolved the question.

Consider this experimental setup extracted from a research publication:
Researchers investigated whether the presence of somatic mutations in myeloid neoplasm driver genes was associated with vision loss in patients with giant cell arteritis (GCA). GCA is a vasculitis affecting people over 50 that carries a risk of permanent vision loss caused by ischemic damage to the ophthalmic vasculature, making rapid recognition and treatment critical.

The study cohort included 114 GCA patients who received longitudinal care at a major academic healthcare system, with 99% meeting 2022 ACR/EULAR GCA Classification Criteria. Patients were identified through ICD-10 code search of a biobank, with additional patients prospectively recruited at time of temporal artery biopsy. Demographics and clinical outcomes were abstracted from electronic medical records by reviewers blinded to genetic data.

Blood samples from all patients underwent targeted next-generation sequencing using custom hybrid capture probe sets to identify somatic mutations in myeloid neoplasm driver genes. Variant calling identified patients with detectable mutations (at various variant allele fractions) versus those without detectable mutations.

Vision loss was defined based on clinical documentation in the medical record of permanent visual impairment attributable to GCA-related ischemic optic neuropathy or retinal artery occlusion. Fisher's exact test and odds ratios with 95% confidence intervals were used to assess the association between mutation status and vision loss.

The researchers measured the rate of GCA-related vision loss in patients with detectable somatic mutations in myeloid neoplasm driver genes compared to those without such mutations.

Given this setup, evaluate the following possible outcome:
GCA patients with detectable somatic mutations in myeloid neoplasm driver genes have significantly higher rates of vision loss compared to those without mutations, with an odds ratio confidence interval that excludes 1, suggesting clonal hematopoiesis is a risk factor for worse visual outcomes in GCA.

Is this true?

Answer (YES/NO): NO